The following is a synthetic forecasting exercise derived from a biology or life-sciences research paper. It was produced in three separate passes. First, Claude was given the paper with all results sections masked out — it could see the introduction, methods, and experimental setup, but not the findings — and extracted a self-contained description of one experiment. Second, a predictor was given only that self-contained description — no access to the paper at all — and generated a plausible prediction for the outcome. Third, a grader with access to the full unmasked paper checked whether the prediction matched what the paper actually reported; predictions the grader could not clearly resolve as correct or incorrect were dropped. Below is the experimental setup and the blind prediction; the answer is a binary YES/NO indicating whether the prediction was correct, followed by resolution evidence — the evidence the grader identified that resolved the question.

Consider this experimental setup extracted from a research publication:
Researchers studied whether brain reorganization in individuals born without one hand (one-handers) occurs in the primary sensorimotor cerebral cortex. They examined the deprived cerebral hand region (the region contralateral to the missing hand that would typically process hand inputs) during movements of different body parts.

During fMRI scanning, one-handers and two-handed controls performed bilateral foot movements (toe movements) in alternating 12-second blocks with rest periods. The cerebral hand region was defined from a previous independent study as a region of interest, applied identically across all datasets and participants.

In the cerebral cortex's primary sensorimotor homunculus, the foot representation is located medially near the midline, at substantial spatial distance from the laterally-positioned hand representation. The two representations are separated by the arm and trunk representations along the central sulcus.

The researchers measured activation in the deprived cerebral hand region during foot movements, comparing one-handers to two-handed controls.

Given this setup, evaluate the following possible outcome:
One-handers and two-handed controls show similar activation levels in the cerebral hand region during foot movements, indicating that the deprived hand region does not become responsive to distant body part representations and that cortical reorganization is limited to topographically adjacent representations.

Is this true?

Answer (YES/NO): NO